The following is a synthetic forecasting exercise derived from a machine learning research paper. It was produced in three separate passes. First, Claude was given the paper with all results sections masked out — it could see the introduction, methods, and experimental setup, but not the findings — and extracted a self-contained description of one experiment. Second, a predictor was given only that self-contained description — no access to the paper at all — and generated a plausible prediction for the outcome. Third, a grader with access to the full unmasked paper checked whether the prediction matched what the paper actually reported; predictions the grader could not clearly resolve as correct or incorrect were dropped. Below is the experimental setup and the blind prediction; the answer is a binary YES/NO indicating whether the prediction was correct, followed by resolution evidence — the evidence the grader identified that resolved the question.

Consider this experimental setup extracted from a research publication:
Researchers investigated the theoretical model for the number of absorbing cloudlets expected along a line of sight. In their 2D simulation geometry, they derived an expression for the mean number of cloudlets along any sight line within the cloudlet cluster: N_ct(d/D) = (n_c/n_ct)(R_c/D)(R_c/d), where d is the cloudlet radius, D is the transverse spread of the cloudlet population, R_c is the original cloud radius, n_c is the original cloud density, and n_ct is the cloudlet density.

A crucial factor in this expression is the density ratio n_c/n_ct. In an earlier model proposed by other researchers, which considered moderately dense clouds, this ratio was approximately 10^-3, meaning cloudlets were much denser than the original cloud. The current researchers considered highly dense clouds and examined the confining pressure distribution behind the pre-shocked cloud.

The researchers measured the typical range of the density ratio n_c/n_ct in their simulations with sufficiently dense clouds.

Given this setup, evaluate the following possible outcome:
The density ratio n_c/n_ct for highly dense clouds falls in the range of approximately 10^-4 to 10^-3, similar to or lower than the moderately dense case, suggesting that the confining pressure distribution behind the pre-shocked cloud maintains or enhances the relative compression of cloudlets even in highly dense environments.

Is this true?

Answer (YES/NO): NO